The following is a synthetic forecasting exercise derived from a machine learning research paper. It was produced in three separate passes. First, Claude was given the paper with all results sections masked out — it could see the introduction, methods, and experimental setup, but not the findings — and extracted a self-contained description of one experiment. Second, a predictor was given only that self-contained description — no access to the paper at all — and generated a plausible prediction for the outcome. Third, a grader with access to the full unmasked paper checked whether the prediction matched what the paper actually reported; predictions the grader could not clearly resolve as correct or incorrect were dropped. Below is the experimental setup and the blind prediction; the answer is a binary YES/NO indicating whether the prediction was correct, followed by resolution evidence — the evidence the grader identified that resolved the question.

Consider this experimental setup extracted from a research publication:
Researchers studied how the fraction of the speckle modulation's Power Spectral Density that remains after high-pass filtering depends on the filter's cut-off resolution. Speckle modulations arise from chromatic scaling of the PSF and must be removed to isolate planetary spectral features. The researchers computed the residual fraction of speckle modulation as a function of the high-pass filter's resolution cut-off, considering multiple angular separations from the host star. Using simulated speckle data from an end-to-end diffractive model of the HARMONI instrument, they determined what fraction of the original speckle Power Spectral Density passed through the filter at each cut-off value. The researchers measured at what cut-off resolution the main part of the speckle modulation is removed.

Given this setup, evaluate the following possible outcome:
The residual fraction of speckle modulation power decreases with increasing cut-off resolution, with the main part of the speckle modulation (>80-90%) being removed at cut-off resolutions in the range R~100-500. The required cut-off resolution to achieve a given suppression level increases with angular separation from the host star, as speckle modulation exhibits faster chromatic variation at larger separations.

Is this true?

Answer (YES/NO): YES